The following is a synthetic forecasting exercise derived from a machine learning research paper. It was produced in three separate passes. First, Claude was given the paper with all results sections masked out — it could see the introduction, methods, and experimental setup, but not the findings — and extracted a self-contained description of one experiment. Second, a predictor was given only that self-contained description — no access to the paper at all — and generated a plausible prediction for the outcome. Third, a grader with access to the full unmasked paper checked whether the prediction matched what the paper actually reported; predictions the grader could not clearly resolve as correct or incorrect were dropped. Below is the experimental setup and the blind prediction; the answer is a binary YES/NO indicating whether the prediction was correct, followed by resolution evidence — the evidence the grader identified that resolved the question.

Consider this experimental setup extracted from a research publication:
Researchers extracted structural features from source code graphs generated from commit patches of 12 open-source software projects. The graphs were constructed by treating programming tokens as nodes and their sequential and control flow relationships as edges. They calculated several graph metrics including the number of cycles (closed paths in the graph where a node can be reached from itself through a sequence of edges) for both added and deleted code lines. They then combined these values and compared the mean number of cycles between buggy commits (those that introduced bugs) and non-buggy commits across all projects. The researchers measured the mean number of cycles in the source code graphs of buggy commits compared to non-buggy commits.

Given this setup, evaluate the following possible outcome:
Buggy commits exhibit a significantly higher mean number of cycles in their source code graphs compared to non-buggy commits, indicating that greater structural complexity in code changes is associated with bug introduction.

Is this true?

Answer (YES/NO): YES